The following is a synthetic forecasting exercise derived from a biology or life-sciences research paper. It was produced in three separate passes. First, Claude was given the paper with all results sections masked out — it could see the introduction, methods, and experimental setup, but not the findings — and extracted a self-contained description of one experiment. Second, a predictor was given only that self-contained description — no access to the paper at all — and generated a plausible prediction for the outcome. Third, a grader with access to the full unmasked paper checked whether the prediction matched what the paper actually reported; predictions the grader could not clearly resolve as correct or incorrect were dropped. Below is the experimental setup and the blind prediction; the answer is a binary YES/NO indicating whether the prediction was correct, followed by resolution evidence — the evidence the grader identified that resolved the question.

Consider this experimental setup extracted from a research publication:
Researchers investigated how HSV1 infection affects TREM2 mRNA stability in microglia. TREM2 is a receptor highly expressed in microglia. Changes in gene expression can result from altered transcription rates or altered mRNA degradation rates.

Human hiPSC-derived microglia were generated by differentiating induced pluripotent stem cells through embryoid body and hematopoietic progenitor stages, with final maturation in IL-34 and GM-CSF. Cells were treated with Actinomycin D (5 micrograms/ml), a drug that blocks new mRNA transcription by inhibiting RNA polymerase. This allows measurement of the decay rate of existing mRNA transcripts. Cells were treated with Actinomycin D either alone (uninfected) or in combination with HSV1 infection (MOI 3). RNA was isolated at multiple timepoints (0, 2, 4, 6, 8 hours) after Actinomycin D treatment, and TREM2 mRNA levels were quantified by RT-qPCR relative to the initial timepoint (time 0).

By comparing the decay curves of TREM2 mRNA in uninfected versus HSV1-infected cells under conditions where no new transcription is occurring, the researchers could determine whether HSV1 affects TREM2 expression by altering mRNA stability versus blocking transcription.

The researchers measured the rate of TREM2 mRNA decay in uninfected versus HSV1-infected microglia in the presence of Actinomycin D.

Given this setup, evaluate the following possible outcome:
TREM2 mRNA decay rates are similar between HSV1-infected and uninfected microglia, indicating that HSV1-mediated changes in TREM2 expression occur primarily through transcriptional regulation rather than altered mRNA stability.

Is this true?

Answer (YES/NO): NO